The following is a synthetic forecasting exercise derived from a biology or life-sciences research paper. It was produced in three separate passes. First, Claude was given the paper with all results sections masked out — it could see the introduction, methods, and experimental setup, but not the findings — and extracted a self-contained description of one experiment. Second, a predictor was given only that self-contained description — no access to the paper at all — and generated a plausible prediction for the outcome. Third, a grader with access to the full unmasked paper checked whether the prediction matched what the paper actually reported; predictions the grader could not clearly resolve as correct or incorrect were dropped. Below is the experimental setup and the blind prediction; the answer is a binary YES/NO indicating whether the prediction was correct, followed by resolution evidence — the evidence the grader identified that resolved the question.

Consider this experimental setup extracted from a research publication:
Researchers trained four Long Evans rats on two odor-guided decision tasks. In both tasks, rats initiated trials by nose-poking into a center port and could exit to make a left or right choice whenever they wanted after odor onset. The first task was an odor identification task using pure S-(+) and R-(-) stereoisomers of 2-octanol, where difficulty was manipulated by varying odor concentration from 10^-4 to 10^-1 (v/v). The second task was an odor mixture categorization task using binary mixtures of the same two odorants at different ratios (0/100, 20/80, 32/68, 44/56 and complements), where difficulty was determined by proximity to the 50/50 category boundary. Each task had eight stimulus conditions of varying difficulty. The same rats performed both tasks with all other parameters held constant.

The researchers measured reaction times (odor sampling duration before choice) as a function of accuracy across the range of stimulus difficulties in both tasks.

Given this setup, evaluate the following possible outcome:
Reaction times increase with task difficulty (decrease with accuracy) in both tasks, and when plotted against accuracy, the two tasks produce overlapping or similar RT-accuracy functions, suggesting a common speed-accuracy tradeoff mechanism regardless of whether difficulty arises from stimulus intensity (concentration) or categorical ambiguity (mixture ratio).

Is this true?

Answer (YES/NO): NO